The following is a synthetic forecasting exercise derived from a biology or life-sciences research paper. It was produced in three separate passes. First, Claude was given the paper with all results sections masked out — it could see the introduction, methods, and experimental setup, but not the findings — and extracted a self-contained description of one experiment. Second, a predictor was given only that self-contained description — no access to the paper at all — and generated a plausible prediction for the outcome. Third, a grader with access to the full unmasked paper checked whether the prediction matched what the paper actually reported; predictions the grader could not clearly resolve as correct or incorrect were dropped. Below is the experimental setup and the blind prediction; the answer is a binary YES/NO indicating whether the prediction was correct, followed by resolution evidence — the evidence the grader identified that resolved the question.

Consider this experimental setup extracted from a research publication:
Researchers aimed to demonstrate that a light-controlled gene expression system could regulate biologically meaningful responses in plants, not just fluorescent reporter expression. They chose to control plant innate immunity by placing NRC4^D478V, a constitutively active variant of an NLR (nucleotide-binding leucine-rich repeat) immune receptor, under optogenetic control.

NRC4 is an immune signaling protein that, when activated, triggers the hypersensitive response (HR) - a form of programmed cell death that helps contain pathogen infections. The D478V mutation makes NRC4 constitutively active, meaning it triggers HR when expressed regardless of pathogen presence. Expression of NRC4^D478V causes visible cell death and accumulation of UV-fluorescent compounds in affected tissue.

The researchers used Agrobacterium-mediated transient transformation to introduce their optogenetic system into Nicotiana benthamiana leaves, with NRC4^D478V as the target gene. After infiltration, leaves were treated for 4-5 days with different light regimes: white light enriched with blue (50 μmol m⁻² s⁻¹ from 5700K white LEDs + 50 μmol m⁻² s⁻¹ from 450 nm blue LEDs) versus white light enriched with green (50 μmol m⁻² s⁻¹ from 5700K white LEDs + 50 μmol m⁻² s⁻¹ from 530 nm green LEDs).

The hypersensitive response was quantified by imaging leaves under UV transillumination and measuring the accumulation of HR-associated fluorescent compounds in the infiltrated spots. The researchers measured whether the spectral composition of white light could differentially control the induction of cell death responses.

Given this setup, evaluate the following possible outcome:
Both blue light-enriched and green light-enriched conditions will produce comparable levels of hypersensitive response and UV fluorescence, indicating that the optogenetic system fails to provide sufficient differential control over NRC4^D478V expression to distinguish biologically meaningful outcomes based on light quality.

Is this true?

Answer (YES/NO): NO